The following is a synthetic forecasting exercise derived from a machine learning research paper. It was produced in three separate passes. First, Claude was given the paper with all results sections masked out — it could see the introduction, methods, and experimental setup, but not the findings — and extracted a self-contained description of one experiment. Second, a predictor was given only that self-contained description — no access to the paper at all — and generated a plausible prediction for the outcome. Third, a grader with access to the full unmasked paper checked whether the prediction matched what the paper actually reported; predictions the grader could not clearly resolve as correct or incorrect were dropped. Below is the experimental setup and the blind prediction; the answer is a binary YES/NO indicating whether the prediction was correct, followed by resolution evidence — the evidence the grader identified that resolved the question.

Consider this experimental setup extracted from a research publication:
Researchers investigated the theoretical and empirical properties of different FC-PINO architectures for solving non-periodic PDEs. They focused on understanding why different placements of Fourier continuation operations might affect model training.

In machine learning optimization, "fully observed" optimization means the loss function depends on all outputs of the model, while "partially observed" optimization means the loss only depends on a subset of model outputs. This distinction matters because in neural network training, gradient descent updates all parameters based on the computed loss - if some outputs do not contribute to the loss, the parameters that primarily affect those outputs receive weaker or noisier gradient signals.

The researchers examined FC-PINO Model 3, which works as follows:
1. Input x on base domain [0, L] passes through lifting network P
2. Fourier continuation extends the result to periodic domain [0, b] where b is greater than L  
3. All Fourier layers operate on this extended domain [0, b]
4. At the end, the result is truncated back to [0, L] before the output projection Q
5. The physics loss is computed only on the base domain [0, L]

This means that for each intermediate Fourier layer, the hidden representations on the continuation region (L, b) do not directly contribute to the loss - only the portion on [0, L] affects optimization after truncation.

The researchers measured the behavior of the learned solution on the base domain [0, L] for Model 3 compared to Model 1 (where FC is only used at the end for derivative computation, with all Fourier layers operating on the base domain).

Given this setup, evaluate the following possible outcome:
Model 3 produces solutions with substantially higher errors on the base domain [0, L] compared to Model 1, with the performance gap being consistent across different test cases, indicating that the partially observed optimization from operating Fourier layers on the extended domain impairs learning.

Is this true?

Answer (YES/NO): NO